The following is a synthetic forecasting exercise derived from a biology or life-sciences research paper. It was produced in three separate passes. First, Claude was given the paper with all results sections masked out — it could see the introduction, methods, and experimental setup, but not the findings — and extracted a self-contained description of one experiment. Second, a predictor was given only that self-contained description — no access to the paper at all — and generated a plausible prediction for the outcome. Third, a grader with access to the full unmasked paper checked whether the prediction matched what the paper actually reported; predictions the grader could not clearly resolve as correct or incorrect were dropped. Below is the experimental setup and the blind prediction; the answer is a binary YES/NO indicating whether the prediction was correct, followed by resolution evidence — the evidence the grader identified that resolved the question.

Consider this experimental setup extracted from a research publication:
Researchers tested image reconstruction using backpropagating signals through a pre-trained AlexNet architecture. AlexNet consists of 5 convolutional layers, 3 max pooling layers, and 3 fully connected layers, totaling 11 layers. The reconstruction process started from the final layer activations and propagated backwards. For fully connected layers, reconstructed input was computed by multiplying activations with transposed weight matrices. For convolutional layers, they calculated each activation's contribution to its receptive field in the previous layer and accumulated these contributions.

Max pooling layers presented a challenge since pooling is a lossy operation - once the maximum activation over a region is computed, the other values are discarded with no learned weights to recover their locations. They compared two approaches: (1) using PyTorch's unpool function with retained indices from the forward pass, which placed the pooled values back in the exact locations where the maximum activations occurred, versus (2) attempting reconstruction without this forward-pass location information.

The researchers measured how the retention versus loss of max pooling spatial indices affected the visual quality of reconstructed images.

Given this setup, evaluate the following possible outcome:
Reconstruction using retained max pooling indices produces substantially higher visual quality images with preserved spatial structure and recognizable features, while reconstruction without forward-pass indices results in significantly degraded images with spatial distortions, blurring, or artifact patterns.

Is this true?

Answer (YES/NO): YES